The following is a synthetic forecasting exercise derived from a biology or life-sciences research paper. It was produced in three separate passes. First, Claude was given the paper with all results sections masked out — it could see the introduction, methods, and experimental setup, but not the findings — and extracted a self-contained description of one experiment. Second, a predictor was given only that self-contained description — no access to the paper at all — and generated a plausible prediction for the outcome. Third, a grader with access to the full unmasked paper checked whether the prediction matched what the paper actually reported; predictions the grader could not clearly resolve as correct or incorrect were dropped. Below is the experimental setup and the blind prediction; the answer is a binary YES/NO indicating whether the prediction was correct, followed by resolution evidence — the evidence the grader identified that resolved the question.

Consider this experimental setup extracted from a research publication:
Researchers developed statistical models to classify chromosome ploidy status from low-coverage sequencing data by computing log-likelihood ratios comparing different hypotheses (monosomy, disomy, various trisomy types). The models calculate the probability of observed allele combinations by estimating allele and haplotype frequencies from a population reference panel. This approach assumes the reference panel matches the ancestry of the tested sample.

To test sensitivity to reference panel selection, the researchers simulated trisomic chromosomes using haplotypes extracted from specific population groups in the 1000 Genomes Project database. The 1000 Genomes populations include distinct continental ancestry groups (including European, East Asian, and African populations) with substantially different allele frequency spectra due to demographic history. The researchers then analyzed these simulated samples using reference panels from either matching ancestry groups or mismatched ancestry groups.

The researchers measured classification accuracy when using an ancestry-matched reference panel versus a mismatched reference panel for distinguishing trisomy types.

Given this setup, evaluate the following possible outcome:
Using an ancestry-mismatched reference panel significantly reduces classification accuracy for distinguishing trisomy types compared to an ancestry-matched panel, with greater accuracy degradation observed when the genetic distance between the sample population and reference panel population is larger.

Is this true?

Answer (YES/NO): YES